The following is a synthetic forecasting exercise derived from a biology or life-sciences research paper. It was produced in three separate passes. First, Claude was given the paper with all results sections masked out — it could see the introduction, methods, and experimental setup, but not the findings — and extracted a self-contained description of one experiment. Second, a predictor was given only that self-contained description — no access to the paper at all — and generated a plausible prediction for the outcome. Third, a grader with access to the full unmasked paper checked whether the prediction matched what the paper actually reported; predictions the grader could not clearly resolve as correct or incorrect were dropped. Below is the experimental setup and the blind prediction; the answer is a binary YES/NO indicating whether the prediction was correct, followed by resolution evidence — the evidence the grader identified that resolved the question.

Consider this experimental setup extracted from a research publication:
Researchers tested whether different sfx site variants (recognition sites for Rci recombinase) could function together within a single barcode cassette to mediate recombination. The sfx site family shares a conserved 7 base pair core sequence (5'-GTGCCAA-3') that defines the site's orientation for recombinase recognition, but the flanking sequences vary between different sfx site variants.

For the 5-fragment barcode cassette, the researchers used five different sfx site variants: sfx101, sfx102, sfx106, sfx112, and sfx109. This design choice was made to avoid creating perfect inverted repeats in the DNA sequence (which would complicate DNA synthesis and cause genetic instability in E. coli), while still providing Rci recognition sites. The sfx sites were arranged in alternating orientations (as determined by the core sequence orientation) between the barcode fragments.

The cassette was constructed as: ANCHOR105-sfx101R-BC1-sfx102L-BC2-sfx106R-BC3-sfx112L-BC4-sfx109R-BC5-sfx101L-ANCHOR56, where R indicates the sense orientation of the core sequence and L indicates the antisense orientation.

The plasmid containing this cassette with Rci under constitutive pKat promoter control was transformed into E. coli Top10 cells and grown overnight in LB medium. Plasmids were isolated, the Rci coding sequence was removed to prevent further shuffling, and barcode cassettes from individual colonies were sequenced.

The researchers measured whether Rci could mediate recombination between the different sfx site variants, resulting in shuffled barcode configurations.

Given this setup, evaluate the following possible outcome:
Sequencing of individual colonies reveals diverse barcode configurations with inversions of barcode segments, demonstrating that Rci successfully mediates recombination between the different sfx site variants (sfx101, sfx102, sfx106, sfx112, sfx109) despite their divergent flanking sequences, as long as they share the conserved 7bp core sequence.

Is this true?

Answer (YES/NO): YES